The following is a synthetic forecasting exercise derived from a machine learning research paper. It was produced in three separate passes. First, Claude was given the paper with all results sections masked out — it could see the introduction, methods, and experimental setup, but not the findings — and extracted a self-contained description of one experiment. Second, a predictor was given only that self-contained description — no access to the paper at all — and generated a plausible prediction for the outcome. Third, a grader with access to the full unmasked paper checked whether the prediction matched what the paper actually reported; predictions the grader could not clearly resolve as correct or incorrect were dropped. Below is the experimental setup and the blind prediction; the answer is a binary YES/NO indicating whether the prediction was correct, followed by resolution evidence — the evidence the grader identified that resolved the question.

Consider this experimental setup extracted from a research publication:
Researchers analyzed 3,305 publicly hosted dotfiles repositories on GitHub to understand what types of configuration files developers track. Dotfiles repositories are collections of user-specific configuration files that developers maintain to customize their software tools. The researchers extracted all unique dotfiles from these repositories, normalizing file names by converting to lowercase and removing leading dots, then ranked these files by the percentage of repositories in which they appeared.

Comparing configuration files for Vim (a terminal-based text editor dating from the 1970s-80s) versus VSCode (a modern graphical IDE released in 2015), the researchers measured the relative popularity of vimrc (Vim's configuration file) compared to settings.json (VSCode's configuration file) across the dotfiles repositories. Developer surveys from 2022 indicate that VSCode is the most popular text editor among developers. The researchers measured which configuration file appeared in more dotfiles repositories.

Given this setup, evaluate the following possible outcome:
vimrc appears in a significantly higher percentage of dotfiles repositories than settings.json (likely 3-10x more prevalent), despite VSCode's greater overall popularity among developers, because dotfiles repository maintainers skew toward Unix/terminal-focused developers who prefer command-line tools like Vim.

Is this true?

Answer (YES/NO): YES